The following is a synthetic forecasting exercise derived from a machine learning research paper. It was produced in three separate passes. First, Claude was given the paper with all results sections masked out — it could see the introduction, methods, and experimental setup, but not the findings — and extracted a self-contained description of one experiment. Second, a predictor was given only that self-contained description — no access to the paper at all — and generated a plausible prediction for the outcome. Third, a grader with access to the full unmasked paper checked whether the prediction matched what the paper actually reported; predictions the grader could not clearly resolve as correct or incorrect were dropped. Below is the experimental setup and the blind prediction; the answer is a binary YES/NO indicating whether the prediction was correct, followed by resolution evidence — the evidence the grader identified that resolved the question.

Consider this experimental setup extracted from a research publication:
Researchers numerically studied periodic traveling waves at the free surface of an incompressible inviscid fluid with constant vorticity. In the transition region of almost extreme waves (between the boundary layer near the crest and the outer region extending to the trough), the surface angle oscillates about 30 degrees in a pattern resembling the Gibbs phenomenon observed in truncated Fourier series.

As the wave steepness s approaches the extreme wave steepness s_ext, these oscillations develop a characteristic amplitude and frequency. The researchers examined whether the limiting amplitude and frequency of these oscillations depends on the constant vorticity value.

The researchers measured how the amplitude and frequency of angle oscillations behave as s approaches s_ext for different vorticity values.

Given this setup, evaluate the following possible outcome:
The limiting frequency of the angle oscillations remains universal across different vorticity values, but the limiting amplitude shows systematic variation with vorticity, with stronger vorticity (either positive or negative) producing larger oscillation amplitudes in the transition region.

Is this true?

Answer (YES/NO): NO